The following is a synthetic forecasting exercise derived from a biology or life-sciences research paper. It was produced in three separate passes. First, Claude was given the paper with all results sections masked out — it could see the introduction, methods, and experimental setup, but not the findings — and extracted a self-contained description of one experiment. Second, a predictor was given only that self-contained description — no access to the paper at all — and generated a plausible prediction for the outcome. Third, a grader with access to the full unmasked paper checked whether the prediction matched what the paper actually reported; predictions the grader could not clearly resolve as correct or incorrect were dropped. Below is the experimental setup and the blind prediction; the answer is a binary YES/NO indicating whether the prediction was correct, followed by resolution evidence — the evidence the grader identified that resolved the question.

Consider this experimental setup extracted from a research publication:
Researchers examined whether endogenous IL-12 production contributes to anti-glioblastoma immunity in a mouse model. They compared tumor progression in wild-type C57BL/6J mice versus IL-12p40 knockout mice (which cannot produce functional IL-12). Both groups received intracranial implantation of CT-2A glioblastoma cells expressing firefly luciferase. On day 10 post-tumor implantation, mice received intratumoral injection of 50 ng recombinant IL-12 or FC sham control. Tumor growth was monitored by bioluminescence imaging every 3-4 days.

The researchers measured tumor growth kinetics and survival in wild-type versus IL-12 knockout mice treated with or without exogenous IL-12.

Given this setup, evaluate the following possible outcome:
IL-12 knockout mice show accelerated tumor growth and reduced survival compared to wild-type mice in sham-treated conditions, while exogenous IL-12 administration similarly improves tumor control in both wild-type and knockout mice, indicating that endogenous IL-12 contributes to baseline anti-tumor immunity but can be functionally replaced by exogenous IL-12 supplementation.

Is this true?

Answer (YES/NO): NO